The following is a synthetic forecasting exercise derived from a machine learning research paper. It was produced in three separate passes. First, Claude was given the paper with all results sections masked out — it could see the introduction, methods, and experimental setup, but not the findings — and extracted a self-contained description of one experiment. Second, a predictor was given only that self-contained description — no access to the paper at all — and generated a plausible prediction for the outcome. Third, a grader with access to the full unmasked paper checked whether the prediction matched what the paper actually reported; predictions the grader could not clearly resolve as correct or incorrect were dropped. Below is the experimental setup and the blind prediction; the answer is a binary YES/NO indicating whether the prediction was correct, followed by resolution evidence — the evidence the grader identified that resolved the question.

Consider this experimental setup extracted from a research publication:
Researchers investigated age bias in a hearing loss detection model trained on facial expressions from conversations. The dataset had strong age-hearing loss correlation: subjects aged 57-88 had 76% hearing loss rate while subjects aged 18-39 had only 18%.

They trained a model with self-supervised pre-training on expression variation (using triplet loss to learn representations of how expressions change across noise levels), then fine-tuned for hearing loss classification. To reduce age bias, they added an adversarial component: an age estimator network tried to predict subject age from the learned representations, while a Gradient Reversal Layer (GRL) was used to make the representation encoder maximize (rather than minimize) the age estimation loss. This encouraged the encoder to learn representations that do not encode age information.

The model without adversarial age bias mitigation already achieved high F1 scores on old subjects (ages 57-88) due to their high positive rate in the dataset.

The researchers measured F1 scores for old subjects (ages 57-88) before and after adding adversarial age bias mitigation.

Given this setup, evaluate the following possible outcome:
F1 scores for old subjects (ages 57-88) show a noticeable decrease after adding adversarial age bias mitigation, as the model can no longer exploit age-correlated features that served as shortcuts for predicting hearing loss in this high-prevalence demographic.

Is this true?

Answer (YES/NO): NO